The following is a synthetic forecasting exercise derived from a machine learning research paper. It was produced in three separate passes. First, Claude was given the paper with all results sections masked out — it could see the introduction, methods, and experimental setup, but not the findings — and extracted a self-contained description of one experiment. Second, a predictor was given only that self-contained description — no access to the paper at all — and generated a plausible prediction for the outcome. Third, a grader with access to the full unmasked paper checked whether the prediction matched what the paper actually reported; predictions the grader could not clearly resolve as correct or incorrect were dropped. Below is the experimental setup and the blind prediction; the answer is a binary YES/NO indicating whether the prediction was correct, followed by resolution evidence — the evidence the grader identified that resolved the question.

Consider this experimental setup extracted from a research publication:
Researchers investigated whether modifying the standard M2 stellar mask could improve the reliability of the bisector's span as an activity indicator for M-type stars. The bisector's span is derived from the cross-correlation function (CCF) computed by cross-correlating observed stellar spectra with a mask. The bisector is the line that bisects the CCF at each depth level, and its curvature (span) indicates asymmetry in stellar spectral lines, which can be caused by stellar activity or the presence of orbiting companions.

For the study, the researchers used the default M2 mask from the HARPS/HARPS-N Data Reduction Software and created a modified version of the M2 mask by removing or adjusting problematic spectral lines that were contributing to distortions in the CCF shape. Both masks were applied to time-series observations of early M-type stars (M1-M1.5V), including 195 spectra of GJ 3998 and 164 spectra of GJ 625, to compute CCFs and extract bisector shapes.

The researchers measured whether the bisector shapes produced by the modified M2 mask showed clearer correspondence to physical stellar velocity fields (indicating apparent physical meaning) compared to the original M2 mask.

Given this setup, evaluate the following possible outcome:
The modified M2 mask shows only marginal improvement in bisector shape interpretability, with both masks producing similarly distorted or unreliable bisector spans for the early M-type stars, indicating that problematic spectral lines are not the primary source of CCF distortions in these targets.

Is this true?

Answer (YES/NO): NO